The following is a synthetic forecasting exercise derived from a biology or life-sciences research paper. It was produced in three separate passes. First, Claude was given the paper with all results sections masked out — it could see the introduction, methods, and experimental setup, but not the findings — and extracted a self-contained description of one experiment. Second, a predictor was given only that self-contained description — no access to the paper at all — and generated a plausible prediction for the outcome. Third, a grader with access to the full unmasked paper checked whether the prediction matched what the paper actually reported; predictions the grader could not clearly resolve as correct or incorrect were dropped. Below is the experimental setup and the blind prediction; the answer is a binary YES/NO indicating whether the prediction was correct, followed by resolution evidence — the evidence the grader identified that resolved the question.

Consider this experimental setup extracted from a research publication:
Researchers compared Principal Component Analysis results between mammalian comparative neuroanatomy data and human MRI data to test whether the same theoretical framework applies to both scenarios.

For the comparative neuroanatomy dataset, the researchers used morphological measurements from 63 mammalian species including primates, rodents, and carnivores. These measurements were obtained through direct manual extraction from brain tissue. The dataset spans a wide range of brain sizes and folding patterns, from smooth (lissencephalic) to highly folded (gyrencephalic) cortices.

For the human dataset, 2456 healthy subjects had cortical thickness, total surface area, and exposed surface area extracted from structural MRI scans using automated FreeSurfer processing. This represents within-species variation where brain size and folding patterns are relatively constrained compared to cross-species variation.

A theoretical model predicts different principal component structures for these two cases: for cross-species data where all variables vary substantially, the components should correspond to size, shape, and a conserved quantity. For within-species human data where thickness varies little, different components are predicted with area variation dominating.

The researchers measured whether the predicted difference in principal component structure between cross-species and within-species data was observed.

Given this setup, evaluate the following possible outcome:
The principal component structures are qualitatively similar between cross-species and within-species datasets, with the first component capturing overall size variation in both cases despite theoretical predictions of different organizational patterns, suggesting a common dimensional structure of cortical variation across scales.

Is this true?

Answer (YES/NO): NO